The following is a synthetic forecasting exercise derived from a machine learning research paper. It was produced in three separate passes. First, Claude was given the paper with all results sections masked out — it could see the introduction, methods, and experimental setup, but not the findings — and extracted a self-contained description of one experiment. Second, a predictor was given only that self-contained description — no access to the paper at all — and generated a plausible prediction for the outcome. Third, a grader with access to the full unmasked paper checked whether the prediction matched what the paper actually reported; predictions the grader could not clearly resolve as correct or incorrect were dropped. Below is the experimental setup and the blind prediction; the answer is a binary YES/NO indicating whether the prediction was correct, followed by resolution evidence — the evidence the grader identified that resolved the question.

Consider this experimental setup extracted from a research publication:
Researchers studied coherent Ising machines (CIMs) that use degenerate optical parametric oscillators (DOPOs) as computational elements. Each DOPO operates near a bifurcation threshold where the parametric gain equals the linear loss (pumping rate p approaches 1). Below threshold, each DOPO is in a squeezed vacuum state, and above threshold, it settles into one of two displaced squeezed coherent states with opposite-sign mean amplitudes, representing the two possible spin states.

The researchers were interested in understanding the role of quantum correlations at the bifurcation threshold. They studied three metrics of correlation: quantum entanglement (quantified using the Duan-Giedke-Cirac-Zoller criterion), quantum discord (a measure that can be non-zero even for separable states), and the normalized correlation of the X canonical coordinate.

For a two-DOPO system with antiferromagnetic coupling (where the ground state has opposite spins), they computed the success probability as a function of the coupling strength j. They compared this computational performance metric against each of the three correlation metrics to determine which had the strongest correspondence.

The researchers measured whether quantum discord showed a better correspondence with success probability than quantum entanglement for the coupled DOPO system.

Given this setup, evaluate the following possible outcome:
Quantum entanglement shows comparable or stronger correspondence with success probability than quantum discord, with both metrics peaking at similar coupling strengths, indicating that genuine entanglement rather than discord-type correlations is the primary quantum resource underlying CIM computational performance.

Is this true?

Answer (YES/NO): NO